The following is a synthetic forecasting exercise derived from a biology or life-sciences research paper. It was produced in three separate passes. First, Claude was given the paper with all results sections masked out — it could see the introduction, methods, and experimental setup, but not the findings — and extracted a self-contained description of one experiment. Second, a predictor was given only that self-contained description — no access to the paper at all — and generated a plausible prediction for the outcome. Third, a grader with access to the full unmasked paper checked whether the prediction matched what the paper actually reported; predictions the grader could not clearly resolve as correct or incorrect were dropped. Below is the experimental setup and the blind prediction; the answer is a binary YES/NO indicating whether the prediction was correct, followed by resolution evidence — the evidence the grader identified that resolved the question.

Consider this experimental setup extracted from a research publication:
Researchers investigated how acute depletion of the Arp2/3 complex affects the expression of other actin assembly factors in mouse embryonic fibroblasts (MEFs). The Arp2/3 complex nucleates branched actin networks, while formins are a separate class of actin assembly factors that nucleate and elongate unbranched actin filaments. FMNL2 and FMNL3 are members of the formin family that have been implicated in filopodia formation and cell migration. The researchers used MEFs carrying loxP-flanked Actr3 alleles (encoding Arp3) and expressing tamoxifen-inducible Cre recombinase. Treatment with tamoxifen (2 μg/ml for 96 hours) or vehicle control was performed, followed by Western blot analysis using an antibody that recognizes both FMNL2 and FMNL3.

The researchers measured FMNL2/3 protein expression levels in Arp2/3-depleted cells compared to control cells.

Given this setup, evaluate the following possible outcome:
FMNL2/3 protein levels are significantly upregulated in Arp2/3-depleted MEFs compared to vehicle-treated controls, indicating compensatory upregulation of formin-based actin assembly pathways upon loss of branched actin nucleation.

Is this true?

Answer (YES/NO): YES